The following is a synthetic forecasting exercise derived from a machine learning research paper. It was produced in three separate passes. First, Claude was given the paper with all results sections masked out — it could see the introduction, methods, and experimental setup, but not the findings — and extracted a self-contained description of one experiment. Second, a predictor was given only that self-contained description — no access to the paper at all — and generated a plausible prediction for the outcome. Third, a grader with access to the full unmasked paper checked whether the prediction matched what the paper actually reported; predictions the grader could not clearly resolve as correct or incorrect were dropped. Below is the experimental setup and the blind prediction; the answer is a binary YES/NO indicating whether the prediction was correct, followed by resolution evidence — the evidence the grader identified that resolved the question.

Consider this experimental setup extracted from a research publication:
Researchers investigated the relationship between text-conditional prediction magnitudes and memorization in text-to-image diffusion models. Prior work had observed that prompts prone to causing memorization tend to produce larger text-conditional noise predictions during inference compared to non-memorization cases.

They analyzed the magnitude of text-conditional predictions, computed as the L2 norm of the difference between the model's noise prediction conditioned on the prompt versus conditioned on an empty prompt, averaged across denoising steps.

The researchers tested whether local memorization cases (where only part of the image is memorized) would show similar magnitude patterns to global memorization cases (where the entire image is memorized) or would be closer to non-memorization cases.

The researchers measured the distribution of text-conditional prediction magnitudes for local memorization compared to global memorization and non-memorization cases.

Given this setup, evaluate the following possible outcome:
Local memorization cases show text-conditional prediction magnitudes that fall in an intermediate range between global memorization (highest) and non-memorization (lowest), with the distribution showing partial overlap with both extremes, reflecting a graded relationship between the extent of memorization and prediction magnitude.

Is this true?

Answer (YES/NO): NO